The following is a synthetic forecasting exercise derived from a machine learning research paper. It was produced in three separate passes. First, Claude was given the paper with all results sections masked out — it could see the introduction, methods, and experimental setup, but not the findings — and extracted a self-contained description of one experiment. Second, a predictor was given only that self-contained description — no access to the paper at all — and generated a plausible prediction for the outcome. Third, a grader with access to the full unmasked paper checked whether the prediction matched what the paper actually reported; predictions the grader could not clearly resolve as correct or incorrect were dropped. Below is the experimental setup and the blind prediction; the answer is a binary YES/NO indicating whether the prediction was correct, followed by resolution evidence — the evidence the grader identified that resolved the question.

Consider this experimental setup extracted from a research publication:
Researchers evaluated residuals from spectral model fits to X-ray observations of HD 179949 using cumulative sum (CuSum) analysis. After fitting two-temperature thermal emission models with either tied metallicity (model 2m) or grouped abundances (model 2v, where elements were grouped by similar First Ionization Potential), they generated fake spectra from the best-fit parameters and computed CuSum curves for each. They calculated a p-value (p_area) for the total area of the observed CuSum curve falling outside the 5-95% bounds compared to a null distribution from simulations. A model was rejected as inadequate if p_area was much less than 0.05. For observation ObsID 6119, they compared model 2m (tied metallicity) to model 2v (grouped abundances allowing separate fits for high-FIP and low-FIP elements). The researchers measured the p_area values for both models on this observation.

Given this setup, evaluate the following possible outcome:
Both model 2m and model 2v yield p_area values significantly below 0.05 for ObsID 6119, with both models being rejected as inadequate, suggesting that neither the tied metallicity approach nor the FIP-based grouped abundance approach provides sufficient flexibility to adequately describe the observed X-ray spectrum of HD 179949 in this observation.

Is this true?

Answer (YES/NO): NO